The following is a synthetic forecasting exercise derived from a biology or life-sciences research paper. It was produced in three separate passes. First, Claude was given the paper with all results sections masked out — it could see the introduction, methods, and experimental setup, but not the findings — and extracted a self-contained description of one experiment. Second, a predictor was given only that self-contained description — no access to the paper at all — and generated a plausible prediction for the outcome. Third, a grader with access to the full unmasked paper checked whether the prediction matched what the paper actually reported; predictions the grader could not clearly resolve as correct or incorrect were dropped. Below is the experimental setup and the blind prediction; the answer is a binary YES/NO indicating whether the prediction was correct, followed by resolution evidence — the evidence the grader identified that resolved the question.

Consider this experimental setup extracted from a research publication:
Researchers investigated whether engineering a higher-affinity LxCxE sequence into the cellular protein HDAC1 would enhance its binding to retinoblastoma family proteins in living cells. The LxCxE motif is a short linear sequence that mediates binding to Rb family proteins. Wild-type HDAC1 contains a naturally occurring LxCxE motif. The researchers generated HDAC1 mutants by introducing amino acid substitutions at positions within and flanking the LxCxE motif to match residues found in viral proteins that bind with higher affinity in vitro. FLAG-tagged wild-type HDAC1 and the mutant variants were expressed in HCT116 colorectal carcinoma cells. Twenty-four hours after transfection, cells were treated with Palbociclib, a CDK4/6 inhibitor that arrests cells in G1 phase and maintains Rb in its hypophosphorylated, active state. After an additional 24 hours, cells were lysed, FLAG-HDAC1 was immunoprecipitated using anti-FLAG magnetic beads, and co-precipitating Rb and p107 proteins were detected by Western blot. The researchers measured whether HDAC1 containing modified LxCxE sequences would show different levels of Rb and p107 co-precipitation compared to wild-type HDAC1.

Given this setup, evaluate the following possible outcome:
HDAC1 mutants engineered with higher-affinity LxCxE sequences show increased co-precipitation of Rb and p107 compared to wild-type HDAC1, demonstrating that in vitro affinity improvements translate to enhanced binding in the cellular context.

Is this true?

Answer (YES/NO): YES